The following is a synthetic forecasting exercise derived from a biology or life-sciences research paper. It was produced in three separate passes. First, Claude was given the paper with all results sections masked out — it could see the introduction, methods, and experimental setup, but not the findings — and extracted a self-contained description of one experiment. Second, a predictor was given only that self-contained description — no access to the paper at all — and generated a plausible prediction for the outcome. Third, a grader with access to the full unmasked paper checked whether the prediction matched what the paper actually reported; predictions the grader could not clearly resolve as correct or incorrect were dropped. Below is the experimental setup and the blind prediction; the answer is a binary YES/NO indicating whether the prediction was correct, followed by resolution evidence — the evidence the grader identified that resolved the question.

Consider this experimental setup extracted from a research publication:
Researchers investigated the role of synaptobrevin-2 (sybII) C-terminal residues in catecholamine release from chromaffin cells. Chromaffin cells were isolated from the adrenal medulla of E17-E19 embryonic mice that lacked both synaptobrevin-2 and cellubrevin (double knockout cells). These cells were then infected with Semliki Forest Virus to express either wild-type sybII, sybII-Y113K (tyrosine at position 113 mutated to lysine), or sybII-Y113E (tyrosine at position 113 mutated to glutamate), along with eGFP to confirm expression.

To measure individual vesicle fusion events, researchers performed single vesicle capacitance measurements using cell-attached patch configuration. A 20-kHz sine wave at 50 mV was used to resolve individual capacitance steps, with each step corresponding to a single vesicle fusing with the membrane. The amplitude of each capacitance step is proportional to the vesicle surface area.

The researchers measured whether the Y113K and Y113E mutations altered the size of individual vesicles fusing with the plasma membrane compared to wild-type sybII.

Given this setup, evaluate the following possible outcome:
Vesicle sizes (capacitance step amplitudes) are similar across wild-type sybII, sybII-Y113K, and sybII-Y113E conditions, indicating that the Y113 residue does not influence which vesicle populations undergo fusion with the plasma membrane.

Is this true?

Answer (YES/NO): YES